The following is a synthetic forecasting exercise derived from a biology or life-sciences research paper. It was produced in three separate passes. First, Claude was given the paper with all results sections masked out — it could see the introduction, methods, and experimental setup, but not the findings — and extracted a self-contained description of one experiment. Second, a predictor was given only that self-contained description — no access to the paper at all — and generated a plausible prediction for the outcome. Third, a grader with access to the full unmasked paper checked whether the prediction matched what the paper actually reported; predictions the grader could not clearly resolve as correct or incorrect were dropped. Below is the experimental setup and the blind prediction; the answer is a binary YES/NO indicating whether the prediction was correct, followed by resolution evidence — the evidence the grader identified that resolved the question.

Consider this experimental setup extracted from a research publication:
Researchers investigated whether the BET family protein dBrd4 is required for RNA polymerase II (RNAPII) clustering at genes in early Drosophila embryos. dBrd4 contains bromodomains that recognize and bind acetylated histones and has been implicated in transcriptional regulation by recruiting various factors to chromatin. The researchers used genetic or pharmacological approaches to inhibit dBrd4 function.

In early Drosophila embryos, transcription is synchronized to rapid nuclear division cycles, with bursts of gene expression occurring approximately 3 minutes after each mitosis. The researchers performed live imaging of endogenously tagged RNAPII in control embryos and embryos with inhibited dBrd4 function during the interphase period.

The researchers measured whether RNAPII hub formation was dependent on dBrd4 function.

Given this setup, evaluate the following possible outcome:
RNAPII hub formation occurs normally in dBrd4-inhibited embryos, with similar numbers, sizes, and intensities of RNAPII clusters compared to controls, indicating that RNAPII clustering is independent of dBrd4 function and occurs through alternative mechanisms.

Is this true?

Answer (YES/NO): NO